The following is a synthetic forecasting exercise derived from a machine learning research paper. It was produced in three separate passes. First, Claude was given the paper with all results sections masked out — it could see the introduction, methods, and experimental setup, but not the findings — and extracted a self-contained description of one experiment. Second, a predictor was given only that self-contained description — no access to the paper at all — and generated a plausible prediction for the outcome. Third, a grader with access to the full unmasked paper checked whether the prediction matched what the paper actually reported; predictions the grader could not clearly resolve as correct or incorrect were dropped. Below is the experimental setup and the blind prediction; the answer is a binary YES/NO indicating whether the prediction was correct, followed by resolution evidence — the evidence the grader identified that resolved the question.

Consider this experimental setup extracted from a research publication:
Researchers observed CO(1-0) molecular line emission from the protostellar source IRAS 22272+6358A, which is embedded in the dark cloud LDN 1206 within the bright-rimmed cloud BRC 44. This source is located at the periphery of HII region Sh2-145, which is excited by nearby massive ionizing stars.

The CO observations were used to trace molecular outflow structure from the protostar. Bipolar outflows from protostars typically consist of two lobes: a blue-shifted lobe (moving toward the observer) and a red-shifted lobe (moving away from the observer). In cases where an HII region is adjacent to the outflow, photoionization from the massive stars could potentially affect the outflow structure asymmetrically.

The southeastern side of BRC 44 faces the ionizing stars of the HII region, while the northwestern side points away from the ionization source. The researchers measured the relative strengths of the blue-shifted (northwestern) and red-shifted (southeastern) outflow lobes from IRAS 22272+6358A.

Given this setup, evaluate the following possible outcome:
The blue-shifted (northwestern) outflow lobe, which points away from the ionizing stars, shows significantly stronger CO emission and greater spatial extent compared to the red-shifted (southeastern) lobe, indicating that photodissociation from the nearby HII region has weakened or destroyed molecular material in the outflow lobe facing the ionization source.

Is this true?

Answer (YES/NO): YES